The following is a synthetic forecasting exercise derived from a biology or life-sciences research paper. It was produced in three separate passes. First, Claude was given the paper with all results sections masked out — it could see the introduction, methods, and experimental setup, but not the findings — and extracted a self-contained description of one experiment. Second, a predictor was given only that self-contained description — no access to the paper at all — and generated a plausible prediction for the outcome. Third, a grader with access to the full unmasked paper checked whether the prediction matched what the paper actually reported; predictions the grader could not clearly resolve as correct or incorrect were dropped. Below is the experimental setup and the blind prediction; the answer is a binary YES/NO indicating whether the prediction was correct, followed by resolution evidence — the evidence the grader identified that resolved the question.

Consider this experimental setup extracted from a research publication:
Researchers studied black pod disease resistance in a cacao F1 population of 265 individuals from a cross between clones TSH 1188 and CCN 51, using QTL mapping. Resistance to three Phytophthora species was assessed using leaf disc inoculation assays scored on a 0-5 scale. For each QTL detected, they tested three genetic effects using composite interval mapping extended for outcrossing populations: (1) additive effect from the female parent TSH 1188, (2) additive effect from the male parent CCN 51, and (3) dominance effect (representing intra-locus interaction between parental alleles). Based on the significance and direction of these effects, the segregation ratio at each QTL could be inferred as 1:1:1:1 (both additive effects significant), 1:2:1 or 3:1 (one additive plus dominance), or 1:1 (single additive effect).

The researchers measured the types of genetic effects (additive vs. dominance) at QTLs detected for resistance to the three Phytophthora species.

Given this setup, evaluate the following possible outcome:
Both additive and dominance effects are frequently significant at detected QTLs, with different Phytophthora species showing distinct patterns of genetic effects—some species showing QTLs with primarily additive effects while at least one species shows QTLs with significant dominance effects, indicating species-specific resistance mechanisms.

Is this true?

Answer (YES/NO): YES